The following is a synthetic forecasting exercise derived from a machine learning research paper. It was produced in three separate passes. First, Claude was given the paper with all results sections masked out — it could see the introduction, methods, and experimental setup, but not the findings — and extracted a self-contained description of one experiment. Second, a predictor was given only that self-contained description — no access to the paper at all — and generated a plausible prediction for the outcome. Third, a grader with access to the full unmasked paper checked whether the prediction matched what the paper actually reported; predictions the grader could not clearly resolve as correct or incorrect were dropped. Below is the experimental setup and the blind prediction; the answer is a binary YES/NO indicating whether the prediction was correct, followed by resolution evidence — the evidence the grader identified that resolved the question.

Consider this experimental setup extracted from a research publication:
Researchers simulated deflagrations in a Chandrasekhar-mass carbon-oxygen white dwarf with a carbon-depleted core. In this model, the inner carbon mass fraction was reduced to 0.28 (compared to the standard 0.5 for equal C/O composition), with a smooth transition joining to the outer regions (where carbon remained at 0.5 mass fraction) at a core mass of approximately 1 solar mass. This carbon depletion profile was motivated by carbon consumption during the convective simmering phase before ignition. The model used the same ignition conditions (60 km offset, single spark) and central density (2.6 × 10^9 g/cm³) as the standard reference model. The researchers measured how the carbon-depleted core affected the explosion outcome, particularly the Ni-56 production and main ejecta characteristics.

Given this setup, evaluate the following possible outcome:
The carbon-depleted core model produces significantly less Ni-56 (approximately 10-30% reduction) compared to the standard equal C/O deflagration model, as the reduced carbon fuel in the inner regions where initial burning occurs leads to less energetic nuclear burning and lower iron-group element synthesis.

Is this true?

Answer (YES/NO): NO